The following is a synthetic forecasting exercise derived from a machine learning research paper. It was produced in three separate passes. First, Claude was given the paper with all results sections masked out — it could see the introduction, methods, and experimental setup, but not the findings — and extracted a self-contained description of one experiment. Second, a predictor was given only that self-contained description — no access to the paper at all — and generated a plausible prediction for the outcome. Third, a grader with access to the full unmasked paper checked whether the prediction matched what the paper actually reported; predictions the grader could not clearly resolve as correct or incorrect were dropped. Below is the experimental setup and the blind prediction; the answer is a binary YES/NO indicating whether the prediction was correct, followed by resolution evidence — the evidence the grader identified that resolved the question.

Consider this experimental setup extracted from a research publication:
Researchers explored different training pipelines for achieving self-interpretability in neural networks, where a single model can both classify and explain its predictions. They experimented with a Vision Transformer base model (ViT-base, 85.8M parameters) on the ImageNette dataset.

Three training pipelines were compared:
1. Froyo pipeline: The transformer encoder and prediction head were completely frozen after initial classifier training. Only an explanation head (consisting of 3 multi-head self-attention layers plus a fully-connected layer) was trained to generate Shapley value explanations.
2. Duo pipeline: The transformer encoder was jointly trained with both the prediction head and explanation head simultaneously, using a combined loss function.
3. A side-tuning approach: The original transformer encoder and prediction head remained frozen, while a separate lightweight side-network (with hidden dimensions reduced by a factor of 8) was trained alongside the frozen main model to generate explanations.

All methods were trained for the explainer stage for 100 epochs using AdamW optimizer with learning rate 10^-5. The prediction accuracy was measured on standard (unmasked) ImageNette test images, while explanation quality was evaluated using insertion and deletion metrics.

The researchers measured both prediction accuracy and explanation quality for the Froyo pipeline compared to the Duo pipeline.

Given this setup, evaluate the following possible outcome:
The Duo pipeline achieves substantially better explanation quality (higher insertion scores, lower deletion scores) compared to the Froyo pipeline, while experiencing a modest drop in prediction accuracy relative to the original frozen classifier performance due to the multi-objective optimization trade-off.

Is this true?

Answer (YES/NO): NO